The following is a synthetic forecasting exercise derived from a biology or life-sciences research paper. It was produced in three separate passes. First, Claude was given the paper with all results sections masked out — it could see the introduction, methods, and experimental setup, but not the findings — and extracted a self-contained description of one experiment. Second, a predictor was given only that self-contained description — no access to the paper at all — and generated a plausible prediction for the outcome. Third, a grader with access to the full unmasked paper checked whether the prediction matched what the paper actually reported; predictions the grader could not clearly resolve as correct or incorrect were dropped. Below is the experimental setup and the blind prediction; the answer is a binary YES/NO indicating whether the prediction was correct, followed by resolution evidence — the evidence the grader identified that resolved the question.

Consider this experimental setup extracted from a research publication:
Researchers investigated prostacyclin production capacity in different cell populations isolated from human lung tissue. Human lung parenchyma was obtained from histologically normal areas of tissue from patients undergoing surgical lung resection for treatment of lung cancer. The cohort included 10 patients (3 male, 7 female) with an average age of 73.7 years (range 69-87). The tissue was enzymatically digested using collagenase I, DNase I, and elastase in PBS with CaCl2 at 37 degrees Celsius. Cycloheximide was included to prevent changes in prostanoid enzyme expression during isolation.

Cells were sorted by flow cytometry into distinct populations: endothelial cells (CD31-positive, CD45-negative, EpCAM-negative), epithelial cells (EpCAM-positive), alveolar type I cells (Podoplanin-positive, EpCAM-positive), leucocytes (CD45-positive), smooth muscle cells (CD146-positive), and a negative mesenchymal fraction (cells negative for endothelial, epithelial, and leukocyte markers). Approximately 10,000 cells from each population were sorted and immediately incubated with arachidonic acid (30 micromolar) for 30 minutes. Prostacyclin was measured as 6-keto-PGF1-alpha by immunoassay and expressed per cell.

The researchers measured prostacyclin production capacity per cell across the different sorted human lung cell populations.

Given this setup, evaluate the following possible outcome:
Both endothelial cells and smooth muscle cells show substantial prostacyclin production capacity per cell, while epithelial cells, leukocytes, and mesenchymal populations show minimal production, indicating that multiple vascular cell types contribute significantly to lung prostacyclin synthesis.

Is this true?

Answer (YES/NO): NO